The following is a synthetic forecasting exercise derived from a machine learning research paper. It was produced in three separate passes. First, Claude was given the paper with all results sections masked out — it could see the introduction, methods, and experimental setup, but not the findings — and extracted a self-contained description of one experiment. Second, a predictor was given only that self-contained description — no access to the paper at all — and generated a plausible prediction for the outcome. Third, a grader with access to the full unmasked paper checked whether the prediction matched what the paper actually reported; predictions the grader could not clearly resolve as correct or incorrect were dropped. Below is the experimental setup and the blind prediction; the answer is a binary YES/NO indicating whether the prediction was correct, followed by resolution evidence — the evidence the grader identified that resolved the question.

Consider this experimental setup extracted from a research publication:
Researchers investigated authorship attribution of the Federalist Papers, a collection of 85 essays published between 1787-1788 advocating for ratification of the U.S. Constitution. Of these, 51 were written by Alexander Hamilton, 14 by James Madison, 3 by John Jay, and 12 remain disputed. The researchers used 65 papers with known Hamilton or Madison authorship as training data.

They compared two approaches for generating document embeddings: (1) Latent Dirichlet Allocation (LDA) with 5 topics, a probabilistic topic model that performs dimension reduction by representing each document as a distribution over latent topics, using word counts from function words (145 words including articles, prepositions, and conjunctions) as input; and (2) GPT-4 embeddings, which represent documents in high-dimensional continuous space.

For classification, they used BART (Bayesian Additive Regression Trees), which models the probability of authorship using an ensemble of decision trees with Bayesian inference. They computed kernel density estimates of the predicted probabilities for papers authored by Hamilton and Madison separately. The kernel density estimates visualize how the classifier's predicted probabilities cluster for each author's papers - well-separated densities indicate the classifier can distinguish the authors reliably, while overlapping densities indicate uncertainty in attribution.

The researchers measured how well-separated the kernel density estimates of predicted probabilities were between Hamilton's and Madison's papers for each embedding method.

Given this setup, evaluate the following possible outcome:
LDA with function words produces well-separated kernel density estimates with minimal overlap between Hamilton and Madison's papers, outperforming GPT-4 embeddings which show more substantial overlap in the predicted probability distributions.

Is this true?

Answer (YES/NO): YES